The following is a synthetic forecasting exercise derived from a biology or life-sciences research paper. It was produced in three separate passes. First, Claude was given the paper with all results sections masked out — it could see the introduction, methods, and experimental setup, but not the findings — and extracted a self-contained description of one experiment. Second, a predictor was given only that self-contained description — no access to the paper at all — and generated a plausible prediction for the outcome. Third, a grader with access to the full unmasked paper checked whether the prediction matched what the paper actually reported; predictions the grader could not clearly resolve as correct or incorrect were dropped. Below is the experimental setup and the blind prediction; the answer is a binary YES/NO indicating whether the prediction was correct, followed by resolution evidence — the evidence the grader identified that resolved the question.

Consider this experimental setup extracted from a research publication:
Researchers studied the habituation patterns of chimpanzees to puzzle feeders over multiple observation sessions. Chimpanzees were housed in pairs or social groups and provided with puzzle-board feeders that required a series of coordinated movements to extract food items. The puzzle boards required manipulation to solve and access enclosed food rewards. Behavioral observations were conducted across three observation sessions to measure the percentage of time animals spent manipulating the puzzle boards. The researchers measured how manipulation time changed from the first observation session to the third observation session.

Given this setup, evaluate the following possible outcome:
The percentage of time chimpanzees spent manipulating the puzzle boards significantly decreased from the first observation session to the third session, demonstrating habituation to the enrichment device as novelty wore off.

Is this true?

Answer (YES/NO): YES